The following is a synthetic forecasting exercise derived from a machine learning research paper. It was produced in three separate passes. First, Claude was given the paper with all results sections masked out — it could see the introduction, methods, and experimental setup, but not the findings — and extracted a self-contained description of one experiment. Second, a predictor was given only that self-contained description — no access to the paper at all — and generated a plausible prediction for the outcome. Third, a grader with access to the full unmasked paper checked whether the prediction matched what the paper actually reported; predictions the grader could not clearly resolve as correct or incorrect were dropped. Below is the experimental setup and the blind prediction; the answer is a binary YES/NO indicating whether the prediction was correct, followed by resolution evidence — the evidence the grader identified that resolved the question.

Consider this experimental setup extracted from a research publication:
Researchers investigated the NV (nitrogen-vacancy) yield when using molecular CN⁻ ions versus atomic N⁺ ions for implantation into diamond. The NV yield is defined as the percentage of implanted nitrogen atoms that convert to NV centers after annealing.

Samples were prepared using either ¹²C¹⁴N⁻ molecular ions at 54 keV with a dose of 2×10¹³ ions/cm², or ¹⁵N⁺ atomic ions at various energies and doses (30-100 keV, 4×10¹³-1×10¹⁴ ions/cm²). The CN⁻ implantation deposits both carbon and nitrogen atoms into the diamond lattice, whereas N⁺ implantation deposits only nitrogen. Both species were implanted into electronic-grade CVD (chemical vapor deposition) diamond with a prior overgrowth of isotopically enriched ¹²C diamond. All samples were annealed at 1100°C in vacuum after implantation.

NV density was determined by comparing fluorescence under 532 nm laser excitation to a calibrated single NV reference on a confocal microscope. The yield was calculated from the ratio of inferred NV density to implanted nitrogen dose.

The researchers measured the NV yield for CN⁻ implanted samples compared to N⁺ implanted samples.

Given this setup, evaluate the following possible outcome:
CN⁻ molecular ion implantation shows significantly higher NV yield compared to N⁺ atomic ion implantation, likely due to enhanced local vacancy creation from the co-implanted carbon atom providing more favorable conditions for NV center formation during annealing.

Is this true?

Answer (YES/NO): NO